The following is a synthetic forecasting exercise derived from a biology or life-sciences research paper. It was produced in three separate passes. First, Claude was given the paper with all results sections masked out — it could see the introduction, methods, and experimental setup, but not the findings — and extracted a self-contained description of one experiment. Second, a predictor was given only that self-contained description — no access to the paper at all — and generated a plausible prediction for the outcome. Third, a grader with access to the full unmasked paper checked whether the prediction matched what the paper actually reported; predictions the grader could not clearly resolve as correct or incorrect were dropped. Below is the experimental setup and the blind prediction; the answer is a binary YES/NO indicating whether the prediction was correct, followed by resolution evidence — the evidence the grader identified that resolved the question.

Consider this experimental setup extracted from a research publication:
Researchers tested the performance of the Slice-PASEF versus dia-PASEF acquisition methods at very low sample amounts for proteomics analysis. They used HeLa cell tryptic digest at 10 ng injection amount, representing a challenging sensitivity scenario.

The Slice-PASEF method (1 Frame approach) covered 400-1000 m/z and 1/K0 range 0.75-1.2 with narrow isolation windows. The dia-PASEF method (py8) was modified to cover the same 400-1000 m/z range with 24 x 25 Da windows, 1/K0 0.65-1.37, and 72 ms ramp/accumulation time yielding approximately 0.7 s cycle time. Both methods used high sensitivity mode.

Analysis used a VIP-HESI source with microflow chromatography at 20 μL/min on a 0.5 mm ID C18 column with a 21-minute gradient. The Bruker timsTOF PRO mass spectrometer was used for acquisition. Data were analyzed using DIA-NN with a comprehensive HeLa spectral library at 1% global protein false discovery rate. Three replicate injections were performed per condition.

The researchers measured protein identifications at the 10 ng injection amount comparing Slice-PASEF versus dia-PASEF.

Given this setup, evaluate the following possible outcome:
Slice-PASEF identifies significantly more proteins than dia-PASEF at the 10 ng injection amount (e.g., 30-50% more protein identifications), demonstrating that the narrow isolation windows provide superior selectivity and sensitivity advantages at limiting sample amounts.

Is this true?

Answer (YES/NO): YES